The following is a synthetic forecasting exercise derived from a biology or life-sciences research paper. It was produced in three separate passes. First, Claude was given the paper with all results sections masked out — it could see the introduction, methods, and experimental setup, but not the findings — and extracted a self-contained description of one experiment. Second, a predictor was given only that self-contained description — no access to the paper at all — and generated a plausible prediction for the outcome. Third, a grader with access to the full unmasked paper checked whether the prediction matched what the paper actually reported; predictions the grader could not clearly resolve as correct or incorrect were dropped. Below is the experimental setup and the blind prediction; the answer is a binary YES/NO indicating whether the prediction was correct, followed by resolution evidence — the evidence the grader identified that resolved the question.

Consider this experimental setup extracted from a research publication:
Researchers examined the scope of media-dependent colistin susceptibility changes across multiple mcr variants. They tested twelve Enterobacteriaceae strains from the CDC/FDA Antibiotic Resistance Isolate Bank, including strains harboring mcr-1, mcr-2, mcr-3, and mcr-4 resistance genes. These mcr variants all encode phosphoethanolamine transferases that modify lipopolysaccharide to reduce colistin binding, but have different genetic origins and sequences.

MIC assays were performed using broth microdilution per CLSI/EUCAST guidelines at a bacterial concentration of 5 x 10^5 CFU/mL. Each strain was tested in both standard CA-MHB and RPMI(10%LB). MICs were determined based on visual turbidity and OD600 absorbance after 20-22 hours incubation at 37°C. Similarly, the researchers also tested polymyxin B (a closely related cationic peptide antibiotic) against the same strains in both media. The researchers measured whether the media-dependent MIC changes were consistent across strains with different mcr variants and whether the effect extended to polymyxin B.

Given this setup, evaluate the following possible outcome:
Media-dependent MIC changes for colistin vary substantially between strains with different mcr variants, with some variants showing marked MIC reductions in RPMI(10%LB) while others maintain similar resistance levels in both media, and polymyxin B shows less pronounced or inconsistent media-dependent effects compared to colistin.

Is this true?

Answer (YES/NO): NO